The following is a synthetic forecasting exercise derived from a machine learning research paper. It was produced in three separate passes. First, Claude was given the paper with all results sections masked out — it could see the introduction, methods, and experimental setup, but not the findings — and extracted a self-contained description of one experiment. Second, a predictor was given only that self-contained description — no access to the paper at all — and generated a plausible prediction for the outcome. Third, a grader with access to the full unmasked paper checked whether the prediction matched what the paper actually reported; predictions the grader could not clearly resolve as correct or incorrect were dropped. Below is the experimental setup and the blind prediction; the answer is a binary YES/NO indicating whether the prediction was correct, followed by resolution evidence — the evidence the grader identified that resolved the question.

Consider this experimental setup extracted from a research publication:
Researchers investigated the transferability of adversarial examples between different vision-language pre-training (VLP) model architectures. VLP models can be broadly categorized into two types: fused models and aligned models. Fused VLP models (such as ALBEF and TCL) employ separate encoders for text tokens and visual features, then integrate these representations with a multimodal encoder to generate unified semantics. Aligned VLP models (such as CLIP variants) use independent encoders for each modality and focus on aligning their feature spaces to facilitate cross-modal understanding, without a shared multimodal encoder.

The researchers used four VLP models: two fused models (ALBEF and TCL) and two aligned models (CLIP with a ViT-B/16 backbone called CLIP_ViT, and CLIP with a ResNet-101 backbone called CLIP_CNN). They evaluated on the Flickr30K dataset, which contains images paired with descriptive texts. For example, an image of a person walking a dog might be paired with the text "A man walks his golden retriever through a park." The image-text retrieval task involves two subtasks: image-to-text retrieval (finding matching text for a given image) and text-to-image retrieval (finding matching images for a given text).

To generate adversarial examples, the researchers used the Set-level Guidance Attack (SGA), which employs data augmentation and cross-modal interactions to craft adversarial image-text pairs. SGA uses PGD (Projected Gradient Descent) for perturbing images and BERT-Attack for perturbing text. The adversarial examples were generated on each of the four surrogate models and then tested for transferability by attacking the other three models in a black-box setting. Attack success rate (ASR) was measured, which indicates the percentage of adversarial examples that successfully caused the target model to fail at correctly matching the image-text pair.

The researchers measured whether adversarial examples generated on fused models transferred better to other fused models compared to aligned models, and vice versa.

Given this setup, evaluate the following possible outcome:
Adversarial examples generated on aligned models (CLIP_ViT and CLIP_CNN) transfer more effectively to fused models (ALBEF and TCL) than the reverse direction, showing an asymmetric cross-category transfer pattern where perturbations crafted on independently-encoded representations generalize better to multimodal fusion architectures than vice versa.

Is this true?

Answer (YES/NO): YES